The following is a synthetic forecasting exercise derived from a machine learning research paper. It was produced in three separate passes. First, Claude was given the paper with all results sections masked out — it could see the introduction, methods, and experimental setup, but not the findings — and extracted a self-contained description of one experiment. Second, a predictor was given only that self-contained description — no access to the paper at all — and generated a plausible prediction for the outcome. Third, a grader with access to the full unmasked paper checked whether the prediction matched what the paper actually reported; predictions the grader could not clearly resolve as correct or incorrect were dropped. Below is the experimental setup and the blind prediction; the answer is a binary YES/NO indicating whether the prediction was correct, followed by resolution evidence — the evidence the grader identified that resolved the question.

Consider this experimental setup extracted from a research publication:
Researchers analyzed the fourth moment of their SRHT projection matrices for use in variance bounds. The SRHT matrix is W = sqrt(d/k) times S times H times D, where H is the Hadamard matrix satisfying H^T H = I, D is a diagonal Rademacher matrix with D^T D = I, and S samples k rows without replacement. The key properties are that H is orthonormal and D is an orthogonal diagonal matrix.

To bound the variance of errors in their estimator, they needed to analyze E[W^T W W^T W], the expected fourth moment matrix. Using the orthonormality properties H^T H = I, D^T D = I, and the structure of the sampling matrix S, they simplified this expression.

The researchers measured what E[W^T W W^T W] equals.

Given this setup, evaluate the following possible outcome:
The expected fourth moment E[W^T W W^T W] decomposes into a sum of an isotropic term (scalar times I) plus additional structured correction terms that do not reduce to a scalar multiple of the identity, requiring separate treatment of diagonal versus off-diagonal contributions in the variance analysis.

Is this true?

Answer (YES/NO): NO